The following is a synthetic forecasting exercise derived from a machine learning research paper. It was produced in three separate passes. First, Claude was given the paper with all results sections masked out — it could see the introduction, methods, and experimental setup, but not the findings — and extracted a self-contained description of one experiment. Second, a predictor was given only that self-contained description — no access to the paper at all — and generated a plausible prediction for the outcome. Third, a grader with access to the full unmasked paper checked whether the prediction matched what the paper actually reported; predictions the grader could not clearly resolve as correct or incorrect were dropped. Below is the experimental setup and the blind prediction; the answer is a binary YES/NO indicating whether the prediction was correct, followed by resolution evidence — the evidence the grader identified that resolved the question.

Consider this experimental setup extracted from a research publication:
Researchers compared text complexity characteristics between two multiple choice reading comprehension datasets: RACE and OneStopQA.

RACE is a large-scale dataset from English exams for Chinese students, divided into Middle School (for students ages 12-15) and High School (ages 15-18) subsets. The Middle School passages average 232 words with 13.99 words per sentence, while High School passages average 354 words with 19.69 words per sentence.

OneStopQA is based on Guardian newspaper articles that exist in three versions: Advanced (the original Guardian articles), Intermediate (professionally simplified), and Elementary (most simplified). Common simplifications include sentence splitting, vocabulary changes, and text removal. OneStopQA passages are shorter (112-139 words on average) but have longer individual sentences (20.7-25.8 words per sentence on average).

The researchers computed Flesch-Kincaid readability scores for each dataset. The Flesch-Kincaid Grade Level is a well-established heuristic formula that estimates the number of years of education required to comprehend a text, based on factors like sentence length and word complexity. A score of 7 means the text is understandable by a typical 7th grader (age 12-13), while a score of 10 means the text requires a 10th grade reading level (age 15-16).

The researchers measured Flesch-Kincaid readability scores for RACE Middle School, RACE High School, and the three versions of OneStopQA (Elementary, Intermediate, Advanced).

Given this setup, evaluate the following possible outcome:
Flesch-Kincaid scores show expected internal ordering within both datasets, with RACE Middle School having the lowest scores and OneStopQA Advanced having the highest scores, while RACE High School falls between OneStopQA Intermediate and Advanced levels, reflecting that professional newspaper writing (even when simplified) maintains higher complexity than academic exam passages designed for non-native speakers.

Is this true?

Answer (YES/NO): NO